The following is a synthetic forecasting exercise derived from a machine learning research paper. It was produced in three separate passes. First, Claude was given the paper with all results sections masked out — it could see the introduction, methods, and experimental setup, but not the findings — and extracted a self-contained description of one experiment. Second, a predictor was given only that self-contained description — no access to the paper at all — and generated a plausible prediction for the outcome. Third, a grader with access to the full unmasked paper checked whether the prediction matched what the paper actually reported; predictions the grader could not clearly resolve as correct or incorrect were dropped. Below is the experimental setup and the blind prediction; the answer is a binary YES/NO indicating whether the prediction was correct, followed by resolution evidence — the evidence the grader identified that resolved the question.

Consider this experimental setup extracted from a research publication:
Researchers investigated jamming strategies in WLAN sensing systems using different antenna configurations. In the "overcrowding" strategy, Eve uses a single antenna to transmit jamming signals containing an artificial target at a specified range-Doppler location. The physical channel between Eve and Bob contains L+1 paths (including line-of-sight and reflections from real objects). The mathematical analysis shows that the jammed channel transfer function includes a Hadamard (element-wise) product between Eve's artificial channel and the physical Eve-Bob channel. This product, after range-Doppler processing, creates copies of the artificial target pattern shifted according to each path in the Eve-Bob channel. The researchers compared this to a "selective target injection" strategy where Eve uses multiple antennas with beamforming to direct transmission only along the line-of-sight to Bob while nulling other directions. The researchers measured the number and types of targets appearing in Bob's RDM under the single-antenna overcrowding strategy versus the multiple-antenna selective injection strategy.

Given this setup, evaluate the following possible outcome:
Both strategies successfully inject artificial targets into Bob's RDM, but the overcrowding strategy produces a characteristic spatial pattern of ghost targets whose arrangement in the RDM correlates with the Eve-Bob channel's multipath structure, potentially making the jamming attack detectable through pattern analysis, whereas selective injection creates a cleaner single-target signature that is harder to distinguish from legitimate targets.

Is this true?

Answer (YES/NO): YES